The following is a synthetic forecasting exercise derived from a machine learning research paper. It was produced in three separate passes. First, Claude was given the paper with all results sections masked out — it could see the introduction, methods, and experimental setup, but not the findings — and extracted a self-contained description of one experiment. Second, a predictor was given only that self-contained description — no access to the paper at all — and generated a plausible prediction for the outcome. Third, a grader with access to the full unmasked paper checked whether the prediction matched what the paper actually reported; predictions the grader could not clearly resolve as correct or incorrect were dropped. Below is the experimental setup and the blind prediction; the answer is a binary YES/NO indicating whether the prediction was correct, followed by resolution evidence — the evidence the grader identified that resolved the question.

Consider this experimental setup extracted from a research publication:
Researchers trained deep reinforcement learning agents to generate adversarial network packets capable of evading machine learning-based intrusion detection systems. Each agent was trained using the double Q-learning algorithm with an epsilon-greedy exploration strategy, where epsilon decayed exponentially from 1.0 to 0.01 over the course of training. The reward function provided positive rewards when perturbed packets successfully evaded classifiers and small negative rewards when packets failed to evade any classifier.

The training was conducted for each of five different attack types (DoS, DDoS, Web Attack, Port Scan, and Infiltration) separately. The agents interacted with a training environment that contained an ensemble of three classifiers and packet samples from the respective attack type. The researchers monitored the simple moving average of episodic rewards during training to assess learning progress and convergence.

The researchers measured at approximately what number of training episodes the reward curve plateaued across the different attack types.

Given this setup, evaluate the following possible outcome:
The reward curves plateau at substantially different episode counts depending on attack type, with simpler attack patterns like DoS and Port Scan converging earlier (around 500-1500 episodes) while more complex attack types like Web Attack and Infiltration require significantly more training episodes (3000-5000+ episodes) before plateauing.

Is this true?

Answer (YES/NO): NO